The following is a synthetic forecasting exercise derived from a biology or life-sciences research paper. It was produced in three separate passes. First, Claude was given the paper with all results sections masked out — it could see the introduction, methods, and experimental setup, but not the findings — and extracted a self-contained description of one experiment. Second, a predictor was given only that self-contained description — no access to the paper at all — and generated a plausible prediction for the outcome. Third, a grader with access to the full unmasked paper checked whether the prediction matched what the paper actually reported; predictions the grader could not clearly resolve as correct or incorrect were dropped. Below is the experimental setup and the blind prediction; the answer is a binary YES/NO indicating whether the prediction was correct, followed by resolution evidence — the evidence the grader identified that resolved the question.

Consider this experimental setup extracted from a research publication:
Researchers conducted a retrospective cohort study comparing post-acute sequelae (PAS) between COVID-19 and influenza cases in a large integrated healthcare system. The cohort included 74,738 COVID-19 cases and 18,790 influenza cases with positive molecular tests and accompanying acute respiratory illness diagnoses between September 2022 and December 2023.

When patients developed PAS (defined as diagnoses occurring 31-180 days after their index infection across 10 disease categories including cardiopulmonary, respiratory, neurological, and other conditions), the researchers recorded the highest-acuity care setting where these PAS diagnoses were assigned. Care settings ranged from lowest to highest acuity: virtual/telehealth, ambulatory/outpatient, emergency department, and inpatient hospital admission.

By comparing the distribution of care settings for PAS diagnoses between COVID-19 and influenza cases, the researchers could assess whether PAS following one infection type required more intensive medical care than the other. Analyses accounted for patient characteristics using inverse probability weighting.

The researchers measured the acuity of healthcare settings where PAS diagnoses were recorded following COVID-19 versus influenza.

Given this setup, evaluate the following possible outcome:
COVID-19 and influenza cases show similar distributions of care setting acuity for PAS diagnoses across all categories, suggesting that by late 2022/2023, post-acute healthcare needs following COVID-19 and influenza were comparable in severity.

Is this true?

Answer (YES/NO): NO